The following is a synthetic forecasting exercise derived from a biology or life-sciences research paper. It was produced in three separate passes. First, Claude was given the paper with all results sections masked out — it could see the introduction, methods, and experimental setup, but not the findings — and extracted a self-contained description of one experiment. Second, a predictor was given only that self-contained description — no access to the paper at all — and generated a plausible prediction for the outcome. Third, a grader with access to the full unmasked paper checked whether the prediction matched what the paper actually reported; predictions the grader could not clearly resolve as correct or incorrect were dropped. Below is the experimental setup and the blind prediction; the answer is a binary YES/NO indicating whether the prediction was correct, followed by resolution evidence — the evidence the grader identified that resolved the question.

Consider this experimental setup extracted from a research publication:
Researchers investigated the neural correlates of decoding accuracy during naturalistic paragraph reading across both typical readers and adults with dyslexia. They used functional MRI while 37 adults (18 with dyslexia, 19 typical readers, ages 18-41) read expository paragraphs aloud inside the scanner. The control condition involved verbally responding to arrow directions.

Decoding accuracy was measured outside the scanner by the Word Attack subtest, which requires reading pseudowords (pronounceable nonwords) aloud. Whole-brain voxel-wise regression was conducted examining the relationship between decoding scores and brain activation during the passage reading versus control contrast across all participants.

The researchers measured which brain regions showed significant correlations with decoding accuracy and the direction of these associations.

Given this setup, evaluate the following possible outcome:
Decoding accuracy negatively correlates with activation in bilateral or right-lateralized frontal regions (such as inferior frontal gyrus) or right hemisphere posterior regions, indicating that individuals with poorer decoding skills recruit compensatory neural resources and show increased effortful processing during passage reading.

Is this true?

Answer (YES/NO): NO